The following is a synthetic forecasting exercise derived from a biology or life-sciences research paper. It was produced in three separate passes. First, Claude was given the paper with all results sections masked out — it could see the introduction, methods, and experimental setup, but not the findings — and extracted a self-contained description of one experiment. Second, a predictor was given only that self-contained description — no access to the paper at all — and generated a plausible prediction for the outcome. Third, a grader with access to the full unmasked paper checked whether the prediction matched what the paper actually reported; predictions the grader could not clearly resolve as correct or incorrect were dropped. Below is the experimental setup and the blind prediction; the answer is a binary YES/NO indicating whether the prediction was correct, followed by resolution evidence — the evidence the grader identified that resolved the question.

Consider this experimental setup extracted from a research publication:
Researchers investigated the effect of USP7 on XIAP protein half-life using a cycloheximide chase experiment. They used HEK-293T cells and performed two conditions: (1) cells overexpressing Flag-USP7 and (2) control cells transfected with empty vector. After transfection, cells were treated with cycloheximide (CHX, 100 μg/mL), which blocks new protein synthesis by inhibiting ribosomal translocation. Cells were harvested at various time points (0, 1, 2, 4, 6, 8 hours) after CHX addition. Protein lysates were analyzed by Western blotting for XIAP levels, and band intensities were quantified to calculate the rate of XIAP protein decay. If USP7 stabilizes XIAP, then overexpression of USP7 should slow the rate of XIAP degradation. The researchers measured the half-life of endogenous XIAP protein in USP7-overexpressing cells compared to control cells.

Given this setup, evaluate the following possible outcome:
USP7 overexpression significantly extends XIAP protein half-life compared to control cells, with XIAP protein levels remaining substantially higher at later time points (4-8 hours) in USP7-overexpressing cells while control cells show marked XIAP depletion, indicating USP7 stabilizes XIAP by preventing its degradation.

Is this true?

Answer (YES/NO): YES